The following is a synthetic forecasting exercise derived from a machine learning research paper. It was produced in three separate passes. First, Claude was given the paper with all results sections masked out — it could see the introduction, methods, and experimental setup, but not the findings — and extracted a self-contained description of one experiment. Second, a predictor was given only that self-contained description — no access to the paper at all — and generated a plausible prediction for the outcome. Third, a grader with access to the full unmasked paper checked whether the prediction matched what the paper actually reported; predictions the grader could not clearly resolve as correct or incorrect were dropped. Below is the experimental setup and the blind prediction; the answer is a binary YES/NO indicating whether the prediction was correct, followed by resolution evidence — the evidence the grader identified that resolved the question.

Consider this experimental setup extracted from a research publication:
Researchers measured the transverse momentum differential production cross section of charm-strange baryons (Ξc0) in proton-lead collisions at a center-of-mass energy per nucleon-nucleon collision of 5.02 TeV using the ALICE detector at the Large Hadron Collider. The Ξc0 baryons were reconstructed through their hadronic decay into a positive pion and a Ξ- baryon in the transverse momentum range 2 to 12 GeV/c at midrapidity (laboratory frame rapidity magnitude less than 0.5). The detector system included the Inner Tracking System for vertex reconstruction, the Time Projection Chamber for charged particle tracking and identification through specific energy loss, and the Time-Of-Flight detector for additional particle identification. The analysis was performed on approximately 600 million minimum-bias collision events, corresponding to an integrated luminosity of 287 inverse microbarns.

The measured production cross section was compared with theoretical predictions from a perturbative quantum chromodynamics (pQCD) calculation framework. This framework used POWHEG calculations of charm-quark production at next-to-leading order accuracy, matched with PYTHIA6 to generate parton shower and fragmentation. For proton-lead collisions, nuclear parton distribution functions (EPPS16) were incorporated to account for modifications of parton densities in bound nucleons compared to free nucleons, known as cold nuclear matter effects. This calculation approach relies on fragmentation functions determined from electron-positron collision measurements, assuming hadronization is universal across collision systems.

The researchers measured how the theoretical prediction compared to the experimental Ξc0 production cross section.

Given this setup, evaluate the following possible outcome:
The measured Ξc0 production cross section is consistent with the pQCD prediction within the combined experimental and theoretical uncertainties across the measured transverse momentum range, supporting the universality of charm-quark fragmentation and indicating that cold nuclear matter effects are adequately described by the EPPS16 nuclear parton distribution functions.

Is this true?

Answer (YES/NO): NO